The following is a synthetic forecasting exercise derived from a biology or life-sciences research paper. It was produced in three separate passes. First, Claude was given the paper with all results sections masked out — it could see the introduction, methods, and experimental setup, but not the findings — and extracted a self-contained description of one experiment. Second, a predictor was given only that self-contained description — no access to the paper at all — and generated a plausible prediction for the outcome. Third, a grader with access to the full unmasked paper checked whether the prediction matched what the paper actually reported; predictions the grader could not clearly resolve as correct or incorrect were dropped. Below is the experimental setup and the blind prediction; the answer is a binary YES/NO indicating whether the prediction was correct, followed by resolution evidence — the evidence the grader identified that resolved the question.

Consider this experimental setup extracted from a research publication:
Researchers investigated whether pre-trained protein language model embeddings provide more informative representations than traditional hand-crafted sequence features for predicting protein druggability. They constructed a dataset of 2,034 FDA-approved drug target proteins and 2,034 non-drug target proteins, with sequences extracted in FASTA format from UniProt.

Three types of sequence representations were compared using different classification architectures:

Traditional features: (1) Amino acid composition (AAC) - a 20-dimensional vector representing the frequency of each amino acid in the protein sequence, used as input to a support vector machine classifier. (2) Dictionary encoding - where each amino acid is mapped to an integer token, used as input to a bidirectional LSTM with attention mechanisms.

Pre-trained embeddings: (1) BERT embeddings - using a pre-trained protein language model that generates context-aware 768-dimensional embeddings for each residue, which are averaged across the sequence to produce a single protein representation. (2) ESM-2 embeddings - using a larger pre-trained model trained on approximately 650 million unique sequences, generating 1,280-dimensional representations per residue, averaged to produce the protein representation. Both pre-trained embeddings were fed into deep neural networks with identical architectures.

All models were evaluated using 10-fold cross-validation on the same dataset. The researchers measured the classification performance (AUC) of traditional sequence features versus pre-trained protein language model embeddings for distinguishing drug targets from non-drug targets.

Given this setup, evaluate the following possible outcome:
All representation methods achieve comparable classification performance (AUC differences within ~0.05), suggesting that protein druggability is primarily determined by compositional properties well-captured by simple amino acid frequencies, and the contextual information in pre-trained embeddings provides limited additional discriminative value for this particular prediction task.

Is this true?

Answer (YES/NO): NO